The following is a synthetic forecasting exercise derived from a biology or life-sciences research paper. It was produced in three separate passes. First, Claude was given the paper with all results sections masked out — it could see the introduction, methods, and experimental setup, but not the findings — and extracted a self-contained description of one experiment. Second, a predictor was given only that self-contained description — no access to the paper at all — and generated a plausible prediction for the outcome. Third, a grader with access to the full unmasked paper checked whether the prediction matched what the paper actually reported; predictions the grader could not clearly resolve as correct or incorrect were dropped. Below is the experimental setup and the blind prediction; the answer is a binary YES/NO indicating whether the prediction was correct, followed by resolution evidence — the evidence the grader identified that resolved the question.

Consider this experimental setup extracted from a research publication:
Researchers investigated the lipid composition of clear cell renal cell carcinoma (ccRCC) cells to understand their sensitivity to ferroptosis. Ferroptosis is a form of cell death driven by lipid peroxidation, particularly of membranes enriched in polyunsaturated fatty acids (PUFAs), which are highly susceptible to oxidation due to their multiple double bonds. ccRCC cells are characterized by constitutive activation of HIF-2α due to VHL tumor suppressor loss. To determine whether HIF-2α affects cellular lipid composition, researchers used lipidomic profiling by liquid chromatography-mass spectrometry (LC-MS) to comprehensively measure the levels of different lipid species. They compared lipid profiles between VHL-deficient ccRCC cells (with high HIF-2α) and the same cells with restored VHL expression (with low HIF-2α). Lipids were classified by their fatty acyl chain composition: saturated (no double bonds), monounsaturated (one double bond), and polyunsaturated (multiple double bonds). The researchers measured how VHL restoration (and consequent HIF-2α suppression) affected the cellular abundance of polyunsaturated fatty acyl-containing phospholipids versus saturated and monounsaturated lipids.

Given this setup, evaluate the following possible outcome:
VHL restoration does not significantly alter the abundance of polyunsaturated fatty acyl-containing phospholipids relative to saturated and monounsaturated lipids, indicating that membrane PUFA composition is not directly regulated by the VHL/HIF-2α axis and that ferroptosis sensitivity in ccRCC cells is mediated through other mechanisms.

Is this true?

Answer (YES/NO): NO